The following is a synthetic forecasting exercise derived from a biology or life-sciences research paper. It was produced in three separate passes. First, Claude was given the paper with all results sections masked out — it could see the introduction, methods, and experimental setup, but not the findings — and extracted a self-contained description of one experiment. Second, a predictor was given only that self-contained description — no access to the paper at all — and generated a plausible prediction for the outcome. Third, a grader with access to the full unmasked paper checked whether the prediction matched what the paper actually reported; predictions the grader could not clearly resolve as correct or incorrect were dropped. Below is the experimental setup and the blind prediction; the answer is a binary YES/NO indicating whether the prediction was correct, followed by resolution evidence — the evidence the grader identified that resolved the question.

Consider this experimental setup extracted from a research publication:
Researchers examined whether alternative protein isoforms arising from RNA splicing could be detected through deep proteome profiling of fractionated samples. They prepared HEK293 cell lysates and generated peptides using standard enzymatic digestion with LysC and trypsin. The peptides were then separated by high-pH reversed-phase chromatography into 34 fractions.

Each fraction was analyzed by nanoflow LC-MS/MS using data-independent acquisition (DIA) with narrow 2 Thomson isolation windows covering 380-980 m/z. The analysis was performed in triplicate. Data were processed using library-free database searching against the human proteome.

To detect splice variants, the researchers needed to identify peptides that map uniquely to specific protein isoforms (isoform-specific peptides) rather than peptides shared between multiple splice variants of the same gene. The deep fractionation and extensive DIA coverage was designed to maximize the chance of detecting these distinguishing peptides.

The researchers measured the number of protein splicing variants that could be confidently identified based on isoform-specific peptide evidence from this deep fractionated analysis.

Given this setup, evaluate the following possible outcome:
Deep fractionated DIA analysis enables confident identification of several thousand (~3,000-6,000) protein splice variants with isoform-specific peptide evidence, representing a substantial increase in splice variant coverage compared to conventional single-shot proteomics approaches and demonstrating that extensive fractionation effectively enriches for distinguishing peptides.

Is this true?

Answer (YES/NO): NO